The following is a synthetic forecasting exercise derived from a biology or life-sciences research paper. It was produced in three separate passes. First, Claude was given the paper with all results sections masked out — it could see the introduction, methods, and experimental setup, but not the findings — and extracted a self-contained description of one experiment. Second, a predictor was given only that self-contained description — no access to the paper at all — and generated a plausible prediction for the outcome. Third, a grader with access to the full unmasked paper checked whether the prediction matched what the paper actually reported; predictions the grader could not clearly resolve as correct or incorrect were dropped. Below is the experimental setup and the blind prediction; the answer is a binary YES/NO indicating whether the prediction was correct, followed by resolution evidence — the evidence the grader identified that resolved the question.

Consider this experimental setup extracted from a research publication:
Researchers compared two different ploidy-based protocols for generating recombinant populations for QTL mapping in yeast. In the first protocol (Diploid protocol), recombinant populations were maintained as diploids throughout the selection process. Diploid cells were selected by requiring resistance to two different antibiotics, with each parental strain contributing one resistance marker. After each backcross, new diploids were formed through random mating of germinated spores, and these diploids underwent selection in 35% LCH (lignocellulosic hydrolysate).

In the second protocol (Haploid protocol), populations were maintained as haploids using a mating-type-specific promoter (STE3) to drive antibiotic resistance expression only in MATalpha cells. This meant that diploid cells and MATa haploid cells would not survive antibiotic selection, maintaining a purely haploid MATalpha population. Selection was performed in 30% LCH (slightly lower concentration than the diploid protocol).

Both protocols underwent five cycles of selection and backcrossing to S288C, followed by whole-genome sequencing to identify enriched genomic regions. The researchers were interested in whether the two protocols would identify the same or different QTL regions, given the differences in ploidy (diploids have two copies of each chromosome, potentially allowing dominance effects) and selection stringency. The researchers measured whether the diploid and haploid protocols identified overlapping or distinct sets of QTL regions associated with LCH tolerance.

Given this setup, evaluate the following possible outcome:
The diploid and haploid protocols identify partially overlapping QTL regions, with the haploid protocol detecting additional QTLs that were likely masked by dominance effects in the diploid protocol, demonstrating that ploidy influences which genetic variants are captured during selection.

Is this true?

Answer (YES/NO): YES